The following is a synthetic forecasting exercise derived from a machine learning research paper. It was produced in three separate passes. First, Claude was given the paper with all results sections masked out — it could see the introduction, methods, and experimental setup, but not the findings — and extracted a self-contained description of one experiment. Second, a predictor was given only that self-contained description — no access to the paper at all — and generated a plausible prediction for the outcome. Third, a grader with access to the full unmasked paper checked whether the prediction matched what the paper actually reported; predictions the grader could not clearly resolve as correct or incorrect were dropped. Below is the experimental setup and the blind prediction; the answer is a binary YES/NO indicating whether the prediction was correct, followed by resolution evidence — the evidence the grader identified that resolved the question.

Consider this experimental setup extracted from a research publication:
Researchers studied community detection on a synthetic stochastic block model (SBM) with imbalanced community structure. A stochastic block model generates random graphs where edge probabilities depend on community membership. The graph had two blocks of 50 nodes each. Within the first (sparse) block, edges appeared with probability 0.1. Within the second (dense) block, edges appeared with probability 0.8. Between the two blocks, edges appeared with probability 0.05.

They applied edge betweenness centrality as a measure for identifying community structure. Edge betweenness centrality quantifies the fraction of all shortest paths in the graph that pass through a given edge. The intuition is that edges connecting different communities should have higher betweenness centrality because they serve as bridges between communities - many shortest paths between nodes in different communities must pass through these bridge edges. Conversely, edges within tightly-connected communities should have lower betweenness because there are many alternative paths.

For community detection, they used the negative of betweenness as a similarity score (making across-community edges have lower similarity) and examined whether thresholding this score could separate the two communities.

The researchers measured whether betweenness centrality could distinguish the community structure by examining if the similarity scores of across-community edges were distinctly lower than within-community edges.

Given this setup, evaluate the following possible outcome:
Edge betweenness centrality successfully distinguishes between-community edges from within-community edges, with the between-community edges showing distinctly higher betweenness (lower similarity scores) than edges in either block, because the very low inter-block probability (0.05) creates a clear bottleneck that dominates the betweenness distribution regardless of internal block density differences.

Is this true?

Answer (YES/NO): NO